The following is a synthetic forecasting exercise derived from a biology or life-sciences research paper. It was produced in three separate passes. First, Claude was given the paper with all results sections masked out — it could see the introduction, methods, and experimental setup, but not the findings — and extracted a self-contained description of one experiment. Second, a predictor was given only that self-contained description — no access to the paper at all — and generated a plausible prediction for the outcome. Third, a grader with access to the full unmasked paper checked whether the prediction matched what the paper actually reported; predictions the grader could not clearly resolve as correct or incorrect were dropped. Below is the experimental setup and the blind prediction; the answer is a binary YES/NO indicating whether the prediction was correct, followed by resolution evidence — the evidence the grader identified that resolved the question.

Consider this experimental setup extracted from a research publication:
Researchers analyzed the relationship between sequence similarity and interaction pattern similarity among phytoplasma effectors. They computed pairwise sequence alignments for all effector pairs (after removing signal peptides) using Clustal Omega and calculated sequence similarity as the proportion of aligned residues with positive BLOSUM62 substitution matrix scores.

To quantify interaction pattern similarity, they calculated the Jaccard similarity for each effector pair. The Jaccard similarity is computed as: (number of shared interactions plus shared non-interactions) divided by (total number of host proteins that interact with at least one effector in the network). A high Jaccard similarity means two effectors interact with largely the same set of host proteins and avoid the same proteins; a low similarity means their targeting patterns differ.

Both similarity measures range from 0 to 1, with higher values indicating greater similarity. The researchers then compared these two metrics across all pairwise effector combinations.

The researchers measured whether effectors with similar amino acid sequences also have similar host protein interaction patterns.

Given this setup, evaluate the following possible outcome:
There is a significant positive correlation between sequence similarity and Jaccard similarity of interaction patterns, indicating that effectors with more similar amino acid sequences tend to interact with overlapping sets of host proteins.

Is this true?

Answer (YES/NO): NO